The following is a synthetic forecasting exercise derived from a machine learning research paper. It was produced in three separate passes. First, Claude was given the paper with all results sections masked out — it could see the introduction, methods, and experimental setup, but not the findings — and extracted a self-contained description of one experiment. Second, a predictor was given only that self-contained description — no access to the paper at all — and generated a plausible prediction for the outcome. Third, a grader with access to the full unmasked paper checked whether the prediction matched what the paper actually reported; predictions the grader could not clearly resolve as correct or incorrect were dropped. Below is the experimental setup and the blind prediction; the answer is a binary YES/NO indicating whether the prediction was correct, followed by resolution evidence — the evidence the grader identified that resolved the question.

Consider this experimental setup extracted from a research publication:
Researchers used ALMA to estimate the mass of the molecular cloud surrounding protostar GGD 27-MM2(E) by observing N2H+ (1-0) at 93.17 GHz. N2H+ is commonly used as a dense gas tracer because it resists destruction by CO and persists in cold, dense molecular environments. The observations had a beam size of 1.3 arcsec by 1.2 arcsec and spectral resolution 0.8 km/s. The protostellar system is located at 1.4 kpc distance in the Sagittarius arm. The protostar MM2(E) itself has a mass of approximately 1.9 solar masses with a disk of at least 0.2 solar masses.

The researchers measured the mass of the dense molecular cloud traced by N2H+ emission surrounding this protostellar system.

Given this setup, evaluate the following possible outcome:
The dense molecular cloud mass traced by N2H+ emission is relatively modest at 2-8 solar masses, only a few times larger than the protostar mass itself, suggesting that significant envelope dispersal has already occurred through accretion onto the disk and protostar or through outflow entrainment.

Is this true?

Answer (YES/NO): NO